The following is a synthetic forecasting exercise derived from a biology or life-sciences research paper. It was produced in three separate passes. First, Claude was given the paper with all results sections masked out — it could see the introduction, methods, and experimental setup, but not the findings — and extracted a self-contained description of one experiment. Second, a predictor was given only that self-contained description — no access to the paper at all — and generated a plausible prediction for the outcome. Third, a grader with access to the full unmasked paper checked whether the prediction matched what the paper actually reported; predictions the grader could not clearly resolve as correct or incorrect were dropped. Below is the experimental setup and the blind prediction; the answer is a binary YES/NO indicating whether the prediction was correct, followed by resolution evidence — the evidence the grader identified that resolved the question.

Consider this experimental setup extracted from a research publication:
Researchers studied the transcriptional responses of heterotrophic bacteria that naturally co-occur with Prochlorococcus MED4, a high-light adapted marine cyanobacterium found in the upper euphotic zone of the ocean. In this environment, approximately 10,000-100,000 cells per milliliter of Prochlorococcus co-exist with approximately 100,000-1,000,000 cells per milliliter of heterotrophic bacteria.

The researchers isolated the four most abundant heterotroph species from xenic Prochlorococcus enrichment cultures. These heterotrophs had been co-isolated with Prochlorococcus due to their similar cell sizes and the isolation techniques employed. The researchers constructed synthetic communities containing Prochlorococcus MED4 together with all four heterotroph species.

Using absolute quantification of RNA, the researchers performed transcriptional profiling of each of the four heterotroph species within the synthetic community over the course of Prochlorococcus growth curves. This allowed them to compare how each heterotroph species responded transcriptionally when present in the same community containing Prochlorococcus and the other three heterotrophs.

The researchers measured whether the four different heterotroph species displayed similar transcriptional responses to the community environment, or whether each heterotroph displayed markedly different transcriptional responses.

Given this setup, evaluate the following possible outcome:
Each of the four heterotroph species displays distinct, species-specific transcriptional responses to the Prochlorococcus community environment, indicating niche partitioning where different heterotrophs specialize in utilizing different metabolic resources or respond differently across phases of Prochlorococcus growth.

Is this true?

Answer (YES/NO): YES